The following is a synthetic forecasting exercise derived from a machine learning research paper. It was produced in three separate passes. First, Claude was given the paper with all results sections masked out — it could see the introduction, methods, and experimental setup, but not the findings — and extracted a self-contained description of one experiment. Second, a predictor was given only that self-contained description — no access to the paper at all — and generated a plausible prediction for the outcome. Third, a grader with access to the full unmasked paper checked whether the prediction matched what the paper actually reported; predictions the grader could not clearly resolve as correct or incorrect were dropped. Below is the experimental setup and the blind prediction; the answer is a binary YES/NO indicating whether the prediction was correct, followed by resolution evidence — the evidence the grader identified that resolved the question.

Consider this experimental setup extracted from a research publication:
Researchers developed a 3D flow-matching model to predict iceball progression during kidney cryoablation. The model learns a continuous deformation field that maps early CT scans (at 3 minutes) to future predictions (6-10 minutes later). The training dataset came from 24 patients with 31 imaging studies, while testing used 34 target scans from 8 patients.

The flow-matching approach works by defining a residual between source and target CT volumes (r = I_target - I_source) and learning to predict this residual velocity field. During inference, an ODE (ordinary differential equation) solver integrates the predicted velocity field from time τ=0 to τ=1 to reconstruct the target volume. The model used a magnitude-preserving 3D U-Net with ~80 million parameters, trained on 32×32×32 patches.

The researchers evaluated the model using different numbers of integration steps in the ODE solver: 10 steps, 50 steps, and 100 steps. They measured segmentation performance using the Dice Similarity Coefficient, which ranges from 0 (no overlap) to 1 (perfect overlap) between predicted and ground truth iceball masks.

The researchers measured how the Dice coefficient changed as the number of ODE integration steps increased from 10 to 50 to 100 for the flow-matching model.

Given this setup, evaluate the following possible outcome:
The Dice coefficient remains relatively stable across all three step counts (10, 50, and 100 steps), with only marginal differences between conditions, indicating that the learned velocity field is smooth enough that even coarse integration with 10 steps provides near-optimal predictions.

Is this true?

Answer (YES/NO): NO